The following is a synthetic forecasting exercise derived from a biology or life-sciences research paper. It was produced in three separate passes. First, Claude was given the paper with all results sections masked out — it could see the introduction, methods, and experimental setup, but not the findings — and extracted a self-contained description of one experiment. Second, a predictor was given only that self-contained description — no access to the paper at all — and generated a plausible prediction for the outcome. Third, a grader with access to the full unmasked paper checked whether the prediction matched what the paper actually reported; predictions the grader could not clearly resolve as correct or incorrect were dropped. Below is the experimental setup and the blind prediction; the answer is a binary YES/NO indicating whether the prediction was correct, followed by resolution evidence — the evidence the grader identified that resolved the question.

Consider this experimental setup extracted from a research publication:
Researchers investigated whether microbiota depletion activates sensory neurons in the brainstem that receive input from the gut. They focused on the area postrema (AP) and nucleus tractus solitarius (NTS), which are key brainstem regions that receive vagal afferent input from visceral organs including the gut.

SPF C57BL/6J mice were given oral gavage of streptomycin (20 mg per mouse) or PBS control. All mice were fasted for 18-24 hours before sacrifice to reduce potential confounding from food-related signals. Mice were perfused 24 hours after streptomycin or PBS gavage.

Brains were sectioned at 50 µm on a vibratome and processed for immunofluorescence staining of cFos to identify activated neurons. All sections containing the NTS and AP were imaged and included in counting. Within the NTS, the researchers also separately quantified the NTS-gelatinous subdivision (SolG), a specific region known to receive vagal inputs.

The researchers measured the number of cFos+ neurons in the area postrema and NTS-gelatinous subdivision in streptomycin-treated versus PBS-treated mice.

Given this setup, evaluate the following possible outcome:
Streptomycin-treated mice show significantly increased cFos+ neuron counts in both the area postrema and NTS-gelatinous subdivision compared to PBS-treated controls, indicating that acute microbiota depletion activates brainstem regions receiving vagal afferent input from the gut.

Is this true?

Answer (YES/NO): YES